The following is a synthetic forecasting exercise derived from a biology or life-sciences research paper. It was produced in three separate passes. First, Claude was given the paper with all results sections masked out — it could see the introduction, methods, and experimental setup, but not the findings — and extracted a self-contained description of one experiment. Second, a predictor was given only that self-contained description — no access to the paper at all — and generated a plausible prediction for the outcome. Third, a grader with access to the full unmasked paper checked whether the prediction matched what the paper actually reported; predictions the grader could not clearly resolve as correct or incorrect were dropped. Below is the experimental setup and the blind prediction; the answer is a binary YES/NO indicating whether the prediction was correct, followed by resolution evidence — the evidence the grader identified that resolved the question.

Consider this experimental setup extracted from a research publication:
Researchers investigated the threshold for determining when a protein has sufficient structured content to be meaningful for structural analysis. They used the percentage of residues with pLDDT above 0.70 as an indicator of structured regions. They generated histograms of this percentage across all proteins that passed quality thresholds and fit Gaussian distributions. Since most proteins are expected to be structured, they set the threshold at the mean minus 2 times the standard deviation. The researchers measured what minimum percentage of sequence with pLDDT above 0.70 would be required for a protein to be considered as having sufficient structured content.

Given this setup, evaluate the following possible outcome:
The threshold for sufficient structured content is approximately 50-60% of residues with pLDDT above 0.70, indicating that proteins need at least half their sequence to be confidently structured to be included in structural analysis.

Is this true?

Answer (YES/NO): NO